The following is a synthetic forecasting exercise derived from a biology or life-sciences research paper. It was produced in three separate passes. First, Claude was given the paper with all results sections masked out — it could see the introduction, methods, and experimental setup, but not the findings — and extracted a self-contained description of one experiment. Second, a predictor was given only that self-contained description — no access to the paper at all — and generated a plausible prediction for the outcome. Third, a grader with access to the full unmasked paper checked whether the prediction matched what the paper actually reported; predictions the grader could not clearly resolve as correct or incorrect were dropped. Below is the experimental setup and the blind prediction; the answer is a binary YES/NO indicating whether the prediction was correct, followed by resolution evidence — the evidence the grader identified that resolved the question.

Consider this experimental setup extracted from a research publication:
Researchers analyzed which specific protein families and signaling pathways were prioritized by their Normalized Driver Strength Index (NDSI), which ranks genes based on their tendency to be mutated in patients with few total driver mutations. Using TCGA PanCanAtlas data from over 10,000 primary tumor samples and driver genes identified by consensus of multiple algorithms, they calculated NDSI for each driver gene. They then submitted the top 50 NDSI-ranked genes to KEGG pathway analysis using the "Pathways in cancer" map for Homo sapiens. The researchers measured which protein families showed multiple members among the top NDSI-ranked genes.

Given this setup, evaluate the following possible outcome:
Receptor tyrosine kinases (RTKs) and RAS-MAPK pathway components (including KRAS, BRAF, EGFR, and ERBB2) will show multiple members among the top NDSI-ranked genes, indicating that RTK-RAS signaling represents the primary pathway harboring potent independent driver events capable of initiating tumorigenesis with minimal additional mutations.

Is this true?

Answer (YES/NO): NO